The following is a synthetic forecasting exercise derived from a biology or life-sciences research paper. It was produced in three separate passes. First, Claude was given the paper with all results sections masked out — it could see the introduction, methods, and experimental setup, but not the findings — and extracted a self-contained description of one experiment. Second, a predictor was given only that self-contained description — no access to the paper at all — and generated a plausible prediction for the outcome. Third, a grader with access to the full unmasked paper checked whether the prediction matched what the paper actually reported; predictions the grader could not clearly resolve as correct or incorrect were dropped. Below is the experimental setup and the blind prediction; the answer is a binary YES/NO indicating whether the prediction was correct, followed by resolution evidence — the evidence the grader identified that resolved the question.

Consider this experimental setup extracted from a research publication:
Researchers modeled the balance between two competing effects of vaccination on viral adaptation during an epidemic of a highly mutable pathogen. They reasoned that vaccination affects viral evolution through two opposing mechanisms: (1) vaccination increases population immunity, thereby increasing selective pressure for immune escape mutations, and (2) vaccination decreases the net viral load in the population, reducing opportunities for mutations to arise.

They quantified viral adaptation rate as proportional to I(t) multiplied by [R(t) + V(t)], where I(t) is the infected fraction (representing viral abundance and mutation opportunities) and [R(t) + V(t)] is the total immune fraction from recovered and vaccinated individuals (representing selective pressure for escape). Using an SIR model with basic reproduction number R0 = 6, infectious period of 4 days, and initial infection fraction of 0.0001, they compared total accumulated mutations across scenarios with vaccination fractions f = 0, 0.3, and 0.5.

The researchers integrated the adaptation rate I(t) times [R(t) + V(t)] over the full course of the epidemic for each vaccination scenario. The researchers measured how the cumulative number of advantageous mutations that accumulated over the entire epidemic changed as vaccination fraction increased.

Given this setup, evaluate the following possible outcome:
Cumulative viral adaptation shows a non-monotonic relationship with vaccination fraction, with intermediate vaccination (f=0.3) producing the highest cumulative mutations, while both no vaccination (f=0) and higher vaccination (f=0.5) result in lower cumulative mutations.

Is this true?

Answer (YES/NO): NO